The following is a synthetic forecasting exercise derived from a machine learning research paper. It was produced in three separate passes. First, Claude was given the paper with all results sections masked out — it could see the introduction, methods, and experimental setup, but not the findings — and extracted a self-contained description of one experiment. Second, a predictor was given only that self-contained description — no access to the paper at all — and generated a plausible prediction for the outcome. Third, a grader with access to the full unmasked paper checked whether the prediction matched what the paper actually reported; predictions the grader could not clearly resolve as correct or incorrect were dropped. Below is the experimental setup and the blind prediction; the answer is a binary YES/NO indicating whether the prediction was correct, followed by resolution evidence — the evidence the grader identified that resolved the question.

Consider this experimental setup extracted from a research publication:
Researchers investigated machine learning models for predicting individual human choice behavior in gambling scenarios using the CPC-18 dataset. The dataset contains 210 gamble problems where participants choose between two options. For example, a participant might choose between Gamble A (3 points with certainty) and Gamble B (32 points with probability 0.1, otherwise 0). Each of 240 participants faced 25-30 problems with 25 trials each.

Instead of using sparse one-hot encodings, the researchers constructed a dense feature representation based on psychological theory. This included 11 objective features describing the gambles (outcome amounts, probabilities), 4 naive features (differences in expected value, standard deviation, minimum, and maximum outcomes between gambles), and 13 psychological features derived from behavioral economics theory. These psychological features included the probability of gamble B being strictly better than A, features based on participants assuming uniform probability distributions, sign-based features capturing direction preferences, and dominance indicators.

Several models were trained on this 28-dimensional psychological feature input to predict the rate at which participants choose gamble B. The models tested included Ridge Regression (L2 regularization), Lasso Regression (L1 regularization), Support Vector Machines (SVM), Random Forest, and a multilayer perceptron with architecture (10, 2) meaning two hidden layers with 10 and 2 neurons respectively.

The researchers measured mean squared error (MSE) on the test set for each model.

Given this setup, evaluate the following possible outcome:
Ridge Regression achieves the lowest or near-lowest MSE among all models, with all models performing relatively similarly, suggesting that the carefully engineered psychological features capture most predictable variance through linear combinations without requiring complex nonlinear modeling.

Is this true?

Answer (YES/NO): NO